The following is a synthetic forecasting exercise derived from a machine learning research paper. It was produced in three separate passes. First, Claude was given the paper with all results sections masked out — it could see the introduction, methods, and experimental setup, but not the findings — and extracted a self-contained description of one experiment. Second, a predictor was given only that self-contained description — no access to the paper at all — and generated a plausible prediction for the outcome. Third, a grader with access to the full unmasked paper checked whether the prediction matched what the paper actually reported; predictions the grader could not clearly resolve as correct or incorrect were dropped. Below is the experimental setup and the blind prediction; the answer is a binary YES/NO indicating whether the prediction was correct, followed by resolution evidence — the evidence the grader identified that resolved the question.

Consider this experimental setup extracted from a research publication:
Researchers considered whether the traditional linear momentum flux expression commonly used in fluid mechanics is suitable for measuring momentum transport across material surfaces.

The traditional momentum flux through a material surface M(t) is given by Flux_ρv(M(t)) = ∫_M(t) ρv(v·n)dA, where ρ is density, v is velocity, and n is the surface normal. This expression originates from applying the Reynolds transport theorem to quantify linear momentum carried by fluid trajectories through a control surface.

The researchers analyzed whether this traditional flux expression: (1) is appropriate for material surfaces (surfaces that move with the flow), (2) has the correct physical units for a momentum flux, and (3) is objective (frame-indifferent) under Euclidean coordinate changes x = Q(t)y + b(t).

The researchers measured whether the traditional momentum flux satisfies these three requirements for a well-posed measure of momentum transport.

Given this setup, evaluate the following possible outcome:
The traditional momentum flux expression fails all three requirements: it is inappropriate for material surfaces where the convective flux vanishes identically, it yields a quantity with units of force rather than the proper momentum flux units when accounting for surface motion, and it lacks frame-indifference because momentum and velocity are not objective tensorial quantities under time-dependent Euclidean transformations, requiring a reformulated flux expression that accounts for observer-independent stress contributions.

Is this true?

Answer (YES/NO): YES